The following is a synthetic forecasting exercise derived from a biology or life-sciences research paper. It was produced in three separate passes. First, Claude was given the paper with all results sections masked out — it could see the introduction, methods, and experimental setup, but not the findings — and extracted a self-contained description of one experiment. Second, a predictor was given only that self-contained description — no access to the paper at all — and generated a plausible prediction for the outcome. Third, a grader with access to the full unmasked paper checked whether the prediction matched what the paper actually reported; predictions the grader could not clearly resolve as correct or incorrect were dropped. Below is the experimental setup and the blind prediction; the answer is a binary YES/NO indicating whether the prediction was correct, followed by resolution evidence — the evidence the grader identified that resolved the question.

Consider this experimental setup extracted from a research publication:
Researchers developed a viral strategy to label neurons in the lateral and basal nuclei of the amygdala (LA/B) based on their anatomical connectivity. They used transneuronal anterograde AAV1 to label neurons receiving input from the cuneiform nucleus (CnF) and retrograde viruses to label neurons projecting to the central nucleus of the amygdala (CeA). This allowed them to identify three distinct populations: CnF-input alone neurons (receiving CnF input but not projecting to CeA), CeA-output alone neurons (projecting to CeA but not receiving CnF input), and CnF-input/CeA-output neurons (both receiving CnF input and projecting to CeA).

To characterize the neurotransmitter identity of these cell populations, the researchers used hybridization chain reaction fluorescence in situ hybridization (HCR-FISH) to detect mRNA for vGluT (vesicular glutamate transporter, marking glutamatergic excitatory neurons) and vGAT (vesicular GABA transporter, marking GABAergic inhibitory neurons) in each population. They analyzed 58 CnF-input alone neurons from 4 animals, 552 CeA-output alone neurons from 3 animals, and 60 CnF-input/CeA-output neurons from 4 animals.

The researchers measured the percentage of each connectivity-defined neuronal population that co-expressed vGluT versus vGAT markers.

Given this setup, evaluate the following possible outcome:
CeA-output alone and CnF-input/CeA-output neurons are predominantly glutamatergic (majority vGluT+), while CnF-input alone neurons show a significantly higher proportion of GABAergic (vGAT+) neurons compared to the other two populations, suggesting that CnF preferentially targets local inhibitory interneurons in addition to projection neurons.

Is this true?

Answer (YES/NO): YES